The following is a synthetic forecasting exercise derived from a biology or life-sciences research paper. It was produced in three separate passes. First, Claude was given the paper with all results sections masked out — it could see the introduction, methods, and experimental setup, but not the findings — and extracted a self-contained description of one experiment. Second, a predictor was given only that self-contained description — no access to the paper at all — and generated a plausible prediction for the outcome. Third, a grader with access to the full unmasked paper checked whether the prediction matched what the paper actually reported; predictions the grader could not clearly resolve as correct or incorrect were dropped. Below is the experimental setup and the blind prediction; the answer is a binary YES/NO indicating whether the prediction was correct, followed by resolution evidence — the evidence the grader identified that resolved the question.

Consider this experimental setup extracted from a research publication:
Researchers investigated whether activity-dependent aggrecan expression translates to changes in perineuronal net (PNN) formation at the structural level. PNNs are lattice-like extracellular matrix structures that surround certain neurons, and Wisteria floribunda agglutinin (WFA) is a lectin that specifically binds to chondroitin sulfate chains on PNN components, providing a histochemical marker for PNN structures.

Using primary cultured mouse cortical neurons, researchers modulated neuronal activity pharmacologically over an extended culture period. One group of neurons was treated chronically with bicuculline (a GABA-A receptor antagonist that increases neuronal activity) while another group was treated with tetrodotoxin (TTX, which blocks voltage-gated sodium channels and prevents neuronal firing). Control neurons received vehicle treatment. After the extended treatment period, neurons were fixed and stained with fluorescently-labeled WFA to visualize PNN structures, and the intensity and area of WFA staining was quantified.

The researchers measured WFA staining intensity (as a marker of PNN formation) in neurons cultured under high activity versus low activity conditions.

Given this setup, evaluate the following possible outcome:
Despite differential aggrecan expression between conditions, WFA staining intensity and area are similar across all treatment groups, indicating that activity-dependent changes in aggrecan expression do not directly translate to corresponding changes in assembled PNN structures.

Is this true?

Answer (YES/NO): NO